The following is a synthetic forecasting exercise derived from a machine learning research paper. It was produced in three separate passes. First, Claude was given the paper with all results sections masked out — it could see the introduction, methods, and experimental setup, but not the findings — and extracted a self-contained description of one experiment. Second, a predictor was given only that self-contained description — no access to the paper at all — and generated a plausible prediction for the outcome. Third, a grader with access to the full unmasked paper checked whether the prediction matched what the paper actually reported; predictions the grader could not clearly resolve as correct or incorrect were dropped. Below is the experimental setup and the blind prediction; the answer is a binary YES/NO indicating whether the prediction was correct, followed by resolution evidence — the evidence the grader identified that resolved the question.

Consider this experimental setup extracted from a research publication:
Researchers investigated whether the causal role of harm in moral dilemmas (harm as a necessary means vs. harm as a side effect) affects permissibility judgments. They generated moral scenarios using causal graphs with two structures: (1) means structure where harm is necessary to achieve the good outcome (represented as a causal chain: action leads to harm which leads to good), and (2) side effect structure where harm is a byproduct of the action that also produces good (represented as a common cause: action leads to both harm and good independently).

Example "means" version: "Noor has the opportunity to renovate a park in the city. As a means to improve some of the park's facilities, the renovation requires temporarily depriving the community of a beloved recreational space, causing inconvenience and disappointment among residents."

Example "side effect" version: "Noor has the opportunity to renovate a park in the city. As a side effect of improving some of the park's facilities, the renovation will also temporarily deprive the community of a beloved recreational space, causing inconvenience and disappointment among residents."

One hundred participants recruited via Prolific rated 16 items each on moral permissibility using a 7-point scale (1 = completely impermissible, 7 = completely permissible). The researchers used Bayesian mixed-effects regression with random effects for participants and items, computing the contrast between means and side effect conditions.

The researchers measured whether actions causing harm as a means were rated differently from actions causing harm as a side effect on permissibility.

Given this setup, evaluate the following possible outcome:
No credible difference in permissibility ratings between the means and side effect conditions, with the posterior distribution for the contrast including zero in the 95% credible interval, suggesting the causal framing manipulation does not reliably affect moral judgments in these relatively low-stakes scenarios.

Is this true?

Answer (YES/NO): NO